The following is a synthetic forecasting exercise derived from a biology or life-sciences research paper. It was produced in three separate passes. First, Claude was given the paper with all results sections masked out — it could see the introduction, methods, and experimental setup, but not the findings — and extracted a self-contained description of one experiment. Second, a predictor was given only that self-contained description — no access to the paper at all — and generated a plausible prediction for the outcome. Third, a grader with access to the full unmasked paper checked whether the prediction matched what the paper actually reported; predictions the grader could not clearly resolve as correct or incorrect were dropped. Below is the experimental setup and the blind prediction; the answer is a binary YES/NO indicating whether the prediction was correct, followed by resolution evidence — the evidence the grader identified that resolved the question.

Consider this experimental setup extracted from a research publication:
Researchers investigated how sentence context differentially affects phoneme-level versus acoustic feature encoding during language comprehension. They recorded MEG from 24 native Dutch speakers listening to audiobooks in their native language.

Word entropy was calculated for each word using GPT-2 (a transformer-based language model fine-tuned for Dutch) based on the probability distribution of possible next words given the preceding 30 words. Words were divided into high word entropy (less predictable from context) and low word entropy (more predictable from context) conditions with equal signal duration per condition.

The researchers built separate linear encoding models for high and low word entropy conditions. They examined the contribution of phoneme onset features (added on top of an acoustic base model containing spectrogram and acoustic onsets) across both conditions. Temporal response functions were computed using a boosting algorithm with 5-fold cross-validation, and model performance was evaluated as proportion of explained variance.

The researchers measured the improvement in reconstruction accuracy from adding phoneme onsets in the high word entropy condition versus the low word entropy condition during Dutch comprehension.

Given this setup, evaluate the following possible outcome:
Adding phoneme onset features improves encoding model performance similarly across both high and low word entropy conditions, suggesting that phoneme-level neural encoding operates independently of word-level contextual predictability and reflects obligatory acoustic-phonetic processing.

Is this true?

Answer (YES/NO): NO